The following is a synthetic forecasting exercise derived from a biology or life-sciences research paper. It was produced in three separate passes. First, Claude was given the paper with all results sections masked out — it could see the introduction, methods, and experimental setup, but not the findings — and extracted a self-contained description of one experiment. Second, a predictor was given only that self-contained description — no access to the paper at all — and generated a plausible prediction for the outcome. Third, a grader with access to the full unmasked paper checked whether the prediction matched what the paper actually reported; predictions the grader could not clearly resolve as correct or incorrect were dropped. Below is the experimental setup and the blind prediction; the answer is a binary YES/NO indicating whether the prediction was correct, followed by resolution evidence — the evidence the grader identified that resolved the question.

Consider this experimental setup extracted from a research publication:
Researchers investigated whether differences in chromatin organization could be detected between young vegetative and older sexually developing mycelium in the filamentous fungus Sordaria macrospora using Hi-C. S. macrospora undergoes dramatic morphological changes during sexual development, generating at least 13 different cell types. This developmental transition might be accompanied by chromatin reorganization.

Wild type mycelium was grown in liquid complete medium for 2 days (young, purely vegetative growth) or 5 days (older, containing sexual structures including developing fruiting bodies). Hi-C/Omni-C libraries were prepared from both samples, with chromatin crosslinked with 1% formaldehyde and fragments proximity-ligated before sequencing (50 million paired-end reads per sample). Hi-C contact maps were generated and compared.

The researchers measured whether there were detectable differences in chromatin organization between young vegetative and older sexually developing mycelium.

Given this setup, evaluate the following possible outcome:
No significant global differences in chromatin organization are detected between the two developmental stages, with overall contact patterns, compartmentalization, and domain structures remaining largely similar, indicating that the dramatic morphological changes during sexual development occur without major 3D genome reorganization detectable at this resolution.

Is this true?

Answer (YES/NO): NO